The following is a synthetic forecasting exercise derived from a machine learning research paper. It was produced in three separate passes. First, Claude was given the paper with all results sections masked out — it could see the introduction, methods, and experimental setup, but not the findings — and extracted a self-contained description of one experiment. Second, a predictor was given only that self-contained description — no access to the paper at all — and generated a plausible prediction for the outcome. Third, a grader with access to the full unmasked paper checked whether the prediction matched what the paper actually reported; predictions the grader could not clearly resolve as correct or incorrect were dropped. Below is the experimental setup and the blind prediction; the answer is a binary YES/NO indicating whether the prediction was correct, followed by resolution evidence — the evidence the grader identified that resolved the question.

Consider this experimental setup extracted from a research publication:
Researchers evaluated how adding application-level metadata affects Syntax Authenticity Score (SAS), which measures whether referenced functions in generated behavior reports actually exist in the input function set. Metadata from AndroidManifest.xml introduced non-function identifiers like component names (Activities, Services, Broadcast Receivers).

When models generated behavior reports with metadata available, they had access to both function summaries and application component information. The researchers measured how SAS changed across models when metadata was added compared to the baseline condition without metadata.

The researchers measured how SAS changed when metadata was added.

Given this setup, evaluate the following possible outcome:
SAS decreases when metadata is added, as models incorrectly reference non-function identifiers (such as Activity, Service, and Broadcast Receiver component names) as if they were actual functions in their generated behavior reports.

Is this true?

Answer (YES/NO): YES